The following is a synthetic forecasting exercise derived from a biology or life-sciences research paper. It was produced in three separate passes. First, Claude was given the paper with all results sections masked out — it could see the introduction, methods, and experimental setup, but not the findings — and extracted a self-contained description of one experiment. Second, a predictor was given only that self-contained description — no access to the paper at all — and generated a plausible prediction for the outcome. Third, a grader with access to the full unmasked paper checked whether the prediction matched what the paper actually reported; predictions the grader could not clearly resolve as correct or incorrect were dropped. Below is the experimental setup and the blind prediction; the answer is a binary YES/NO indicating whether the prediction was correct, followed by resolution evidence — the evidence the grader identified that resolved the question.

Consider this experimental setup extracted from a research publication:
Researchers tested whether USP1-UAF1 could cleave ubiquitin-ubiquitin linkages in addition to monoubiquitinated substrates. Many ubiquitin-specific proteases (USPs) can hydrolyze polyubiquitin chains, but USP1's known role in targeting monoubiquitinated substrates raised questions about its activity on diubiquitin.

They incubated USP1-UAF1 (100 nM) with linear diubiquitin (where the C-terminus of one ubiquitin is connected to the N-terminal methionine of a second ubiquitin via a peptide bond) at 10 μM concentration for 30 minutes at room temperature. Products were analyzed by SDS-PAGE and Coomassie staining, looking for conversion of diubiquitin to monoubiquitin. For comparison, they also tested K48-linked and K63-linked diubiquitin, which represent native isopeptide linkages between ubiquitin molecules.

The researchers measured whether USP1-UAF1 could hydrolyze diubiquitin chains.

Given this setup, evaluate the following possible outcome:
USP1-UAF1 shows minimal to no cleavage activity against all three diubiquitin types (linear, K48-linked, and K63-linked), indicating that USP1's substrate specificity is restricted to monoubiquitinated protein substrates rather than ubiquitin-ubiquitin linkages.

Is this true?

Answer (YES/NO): NO